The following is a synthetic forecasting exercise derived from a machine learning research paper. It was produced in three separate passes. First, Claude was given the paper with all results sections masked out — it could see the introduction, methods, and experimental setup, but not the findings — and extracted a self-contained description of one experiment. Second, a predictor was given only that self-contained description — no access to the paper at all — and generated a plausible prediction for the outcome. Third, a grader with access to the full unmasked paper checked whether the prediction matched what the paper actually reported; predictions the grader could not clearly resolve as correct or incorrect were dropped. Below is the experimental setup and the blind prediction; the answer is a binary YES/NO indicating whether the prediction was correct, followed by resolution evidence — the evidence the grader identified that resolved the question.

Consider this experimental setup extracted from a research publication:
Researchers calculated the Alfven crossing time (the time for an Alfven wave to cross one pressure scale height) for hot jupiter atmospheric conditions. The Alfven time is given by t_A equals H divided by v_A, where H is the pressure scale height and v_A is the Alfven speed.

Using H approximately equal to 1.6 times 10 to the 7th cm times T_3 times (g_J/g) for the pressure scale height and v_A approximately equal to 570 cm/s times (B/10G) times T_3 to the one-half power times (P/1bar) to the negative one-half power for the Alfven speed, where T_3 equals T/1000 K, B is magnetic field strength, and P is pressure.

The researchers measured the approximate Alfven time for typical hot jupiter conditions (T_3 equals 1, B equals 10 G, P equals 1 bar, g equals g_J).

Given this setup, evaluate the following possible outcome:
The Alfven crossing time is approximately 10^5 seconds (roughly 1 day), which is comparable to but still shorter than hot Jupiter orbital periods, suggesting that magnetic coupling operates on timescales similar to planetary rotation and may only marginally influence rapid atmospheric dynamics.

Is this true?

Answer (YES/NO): NO